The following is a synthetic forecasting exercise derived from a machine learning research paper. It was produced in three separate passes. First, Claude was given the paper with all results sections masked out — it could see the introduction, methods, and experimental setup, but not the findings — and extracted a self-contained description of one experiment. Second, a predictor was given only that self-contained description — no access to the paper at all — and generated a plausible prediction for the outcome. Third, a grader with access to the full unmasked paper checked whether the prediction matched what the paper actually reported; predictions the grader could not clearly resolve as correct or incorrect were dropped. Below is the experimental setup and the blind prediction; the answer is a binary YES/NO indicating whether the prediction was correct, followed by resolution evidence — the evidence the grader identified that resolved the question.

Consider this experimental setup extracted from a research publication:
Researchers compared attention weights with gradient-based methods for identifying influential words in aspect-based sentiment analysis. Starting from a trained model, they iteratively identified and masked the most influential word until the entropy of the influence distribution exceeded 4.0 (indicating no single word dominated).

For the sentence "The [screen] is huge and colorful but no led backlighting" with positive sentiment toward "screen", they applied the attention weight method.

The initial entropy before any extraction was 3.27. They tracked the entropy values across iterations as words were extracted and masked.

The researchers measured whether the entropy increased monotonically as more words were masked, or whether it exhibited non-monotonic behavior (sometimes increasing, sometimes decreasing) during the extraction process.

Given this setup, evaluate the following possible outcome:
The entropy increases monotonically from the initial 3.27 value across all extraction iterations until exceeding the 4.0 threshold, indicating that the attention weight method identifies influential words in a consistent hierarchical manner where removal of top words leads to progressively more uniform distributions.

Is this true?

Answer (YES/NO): NO